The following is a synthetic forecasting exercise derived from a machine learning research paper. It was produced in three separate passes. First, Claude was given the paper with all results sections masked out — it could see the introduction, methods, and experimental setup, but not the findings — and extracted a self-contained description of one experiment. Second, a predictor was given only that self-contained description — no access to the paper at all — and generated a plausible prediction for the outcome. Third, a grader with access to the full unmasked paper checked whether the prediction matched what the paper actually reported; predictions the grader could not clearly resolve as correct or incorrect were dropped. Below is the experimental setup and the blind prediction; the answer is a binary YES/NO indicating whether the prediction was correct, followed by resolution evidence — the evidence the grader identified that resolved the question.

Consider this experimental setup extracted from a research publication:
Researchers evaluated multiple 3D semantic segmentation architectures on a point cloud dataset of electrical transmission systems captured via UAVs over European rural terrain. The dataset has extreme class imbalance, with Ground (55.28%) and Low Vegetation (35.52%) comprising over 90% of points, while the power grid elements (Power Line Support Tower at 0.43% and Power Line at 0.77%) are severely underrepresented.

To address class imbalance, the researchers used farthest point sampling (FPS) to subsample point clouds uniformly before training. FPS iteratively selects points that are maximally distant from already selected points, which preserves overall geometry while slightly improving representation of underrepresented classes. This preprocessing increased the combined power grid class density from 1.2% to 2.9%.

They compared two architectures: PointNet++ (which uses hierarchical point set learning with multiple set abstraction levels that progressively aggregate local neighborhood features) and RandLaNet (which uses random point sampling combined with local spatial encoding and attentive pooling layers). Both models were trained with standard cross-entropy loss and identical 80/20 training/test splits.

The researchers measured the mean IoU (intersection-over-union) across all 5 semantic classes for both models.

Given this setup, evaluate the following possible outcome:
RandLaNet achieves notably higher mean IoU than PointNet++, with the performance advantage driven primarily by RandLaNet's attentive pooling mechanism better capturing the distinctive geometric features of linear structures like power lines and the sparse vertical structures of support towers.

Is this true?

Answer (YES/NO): NO